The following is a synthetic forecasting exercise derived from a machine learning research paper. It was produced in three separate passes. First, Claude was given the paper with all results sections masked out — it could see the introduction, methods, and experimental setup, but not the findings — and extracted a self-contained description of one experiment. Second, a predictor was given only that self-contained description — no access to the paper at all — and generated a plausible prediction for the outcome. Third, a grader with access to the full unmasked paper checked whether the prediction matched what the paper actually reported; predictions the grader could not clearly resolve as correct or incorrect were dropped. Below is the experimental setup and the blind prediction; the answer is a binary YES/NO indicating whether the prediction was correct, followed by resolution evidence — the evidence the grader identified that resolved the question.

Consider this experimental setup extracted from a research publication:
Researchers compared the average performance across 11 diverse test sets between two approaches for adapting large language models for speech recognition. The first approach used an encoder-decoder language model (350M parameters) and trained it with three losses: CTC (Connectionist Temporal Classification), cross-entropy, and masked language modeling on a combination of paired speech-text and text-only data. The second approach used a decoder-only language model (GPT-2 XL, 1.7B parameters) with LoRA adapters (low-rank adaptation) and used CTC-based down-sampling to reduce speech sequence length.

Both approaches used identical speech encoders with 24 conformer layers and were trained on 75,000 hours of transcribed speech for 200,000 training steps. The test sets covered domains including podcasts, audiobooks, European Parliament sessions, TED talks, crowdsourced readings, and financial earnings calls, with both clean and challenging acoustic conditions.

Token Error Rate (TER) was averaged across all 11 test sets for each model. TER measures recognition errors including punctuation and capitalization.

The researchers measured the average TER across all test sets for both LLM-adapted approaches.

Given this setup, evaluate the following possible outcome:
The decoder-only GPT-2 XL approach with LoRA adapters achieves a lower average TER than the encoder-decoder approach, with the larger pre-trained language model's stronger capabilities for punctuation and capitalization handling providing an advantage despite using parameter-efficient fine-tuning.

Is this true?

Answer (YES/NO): YES